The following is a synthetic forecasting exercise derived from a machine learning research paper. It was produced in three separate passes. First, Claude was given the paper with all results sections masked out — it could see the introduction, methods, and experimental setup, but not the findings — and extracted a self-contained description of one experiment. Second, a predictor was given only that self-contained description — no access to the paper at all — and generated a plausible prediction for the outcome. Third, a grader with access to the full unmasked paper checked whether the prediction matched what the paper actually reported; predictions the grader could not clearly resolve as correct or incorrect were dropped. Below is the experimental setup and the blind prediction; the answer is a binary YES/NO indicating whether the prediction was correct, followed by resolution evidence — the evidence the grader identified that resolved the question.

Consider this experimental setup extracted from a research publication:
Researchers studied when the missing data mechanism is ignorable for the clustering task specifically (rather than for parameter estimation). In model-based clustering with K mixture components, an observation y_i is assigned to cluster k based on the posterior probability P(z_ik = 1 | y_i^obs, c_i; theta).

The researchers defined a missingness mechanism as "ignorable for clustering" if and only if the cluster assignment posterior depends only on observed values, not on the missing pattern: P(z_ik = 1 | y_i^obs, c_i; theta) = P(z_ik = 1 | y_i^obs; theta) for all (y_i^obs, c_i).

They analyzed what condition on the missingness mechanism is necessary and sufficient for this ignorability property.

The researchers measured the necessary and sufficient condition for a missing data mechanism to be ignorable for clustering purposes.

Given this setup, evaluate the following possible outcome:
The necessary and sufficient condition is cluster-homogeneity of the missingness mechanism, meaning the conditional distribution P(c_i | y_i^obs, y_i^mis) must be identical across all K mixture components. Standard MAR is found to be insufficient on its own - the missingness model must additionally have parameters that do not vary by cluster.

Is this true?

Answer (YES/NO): NO